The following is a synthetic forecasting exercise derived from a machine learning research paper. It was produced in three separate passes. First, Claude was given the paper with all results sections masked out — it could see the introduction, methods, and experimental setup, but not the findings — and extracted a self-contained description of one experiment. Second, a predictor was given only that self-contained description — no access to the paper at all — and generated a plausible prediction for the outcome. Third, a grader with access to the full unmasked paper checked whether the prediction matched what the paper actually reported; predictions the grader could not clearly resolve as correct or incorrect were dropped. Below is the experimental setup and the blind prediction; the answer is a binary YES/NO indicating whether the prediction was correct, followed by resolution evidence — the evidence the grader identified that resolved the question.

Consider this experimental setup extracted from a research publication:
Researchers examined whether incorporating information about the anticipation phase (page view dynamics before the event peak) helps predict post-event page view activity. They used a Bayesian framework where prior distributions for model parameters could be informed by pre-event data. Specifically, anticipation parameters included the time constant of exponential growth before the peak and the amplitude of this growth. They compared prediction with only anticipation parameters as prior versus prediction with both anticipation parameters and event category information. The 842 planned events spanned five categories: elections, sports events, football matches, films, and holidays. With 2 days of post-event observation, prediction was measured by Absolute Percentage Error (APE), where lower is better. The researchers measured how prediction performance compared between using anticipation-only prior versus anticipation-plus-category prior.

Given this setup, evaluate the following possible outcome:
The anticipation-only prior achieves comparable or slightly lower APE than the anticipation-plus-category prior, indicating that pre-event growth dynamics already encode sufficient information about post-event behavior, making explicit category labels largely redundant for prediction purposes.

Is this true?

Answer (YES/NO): NO